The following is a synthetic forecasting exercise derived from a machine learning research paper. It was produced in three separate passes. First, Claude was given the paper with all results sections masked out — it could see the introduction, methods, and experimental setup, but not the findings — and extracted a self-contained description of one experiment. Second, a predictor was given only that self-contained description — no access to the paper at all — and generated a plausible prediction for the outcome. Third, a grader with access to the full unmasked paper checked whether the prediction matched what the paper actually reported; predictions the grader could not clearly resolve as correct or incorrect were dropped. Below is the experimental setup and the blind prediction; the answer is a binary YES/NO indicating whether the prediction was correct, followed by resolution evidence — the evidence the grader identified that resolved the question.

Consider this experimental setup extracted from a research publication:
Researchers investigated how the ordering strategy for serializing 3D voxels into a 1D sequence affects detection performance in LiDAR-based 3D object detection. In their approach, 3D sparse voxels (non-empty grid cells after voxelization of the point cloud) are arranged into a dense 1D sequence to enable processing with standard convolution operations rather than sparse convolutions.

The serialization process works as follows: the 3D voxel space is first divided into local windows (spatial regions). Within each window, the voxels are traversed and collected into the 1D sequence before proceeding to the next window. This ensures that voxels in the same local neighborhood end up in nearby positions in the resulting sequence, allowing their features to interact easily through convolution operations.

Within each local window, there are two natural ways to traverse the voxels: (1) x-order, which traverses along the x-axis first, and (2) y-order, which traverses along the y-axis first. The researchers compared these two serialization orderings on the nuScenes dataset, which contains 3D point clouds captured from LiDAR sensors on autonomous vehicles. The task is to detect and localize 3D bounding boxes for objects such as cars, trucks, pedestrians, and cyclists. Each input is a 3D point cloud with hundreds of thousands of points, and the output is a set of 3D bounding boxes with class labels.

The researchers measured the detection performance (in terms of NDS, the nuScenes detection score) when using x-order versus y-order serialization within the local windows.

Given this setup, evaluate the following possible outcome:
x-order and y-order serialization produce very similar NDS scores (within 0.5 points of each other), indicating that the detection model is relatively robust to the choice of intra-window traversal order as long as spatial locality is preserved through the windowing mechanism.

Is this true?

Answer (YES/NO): YES